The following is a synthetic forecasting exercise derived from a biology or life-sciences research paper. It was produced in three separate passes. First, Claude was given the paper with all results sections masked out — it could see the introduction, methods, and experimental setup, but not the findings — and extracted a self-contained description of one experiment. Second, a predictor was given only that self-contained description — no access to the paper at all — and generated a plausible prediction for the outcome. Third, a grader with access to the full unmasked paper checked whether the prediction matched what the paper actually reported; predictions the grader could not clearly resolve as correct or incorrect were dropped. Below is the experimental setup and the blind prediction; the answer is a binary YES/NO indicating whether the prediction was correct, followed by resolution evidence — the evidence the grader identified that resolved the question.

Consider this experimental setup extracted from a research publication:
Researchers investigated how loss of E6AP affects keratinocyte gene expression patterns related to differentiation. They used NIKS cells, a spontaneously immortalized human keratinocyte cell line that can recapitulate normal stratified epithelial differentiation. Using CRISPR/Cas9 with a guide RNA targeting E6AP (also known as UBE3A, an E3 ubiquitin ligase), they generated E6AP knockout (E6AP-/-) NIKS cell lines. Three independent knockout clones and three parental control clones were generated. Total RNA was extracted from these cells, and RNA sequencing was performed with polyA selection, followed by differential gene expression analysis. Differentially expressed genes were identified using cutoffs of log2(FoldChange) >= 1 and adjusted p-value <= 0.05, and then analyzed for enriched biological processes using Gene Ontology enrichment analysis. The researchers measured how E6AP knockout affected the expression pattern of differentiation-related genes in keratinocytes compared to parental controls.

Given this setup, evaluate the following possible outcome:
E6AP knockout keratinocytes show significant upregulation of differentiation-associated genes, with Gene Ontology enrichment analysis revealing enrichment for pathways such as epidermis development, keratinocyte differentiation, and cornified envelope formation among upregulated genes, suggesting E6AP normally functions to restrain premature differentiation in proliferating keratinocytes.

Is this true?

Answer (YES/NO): NO